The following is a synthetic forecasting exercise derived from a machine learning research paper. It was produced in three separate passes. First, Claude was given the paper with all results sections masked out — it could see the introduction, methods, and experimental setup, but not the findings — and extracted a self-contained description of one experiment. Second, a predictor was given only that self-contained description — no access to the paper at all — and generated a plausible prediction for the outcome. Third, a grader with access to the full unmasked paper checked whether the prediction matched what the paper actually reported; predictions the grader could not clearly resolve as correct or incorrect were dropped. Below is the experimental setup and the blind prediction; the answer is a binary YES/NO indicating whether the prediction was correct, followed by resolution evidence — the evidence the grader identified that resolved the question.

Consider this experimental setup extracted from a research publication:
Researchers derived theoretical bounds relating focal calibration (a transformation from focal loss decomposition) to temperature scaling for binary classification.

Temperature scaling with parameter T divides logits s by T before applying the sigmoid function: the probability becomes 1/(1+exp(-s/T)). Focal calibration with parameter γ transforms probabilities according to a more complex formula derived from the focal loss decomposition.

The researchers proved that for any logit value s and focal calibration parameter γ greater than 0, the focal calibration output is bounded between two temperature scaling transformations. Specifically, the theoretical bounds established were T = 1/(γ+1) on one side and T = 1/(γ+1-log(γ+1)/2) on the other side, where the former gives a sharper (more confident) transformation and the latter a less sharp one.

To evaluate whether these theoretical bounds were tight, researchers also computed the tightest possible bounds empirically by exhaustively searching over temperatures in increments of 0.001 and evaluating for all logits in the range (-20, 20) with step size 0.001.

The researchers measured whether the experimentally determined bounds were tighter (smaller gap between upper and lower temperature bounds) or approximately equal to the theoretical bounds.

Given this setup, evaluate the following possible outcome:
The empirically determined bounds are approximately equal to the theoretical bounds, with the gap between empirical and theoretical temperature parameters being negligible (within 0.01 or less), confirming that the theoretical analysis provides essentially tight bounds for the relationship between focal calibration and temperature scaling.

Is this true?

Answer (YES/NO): NO